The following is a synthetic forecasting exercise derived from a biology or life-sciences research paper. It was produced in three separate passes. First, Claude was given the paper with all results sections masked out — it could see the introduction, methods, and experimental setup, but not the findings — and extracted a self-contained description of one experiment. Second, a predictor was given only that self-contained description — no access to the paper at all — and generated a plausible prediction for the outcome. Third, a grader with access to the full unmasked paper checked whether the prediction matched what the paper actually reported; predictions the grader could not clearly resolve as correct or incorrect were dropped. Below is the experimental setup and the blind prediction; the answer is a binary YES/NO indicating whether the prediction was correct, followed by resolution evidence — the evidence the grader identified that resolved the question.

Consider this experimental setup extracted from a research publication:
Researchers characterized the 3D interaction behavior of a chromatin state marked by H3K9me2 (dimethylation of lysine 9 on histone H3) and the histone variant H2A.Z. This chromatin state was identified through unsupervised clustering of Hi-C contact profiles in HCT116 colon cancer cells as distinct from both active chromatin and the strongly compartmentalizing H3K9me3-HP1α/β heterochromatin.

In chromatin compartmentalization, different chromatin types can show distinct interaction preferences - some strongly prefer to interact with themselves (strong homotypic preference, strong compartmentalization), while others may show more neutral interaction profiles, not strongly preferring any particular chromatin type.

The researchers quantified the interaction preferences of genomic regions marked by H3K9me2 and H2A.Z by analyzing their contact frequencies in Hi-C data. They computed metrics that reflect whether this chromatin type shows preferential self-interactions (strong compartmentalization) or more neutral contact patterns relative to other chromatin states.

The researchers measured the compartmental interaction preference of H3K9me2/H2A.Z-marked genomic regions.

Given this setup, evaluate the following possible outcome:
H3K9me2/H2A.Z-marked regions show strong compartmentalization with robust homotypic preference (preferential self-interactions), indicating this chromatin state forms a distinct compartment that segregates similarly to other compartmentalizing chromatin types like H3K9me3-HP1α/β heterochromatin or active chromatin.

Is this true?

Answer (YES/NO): NO